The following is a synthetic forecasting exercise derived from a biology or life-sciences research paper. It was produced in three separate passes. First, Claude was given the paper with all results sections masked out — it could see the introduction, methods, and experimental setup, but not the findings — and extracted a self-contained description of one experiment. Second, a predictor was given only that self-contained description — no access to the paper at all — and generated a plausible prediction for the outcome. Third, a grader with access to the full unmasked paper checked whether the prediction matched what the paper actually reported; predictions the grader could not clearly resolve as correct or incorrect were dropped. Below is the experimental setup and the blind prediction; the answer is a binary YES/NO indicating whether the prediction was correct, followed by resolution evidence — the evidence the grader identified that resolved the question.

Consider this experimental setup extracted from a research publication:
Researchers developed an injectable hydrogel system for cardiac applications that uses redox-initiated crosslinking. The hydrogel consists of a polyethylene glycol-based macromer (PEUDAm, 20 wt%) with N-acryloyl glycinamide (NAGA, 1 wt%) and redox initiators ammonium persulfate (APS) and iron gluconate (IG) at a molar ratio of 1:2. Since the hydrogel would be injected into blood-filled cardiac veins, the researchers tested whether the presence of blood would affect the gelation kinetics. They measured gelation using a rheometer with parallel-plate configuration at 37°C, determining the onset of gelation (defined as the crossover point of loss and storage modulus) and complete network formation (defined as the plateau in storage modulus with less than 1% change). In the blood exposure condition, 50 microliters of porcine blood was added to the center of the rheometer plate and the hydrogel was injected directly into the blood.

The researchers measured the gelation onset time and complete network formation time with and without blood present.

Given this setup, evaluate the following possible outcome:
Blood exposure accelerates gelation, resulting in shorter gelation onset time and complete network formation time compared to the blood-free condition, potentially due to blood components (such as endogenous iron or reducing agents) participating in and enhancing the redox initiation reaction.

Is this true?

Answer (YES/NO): NO